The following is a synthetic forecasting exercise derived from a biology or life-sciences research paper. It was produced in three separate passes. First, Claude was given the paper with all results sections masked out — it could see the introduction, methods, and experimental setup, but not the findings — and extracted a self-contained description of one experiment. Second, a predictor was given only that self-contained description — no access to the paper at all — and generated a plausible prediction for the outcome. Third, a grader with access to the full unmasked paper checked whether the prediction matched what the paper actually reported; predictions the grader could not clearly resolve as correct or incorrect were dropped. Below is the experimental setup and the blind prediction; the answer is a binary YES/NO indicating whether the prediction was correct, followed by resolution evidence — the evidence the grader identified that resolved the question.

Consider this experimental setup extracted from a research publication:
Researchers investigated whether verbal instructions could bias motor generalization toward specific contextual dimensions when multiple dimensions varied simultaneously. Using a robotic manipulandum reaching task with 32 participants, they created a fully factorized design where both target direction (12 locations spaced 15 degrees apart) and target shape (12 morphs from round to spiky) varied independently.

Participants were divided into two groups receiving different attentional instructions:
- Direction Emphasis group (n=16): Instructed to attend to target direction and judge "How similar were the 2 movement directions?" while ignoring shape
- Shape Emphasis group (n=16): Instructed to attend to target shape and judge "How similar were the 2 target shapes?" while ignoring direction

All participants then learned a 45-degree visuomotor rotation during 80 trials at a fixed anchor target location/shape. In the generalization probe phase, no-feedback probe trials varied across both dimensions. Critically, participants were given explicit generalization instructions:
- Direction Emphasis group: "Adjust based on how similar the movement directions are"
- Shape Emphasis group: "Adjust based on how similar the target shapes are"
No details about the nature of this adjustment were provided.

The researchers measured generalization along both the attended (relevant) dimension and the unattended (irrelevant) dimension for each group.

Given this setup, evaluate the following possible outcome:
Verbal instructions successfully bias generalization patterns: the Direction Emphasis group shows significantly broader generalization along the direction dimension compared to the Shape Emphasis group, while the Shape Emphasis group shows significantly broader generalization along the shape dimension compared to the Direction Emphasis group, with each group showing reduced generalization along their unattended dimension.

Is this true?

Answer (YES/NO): NO